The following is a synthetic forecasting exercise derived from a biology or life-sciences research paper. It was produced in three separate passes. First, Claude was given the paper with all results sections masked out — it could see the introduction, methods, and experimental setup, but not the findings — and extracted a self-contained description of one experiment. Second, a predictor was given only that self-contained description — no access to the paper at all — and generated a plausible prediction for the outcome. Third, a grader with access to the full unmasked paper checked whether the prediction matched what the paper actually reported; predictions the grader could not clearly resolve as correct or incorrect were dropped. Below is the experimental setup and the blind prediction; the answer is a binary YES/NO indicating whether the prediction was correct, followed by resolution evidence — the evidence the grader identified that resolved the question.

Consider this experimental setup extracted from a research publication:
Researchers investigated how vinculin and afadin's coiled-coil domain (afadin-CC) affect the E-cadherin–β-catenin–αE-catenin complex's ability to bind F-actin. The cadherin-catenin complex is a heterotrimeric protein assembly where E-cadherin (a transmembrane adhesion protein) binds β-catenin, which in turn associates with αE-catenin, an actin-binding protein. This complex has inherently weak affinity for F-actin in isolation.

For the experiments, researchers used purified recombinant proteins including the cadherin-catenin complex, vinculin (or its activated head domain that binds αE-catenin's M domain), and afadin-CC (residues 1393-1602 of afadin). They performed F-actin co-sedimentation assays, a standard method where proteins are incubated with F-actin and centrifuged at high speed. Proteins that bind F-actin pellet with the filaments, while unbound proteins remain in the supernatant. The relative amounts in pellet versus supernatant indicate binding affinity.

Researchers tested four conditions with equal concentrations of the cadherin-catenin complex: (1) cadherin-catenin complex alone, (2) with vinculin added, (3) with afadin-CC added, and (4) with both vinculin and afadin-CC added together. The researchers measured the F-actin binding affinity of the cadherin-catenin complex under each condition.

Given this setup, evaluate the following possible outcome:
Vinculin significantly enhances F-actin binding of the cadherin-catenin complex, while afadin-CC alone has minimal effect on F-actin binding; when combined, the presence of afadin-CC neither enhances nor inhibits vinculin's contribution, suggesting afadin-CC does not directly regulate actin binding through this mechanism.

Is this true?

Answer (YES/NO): NO